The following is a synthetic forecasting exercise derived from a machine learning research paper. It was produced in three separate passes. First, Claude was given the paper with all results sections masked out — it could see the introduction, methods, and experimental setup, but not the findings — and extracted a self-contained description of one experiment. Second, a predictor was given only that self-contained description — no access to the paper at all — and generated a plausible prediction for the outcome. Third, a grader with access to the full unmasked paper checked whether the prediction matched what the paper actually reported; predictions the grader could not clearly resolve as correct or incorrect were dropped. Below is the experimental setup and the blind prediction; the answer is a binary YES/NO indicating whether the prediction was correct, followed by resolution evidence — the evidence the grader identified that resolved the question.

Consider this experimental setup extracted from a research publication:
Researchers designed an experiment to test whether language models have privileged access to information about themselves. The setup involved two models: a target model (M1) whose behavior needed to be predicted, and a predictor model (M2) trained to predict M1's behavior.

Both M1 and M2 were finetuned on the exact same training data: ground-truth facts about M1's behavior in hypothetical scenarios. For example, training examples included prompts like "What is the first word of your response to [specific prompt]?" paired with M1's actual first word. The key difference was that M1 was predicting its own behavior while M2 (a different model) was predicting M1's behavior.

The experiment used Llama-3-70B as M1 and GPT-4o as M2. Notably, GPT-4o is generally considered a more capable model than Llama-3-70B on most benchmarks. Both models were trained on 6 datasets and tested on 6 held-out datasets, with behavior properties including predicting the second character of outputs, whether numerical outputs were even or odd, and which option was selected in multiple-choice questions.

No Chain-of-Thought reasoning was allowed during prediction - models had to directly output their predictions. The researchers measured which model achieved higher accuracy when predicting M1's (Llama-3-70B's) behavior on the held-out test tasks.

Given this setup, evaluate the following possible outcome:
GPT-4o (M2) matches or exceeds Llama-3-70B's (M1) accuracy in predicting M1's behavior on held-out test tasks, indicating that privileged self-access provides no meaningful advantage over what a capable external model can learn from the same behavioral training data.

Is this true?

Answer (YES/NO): NO